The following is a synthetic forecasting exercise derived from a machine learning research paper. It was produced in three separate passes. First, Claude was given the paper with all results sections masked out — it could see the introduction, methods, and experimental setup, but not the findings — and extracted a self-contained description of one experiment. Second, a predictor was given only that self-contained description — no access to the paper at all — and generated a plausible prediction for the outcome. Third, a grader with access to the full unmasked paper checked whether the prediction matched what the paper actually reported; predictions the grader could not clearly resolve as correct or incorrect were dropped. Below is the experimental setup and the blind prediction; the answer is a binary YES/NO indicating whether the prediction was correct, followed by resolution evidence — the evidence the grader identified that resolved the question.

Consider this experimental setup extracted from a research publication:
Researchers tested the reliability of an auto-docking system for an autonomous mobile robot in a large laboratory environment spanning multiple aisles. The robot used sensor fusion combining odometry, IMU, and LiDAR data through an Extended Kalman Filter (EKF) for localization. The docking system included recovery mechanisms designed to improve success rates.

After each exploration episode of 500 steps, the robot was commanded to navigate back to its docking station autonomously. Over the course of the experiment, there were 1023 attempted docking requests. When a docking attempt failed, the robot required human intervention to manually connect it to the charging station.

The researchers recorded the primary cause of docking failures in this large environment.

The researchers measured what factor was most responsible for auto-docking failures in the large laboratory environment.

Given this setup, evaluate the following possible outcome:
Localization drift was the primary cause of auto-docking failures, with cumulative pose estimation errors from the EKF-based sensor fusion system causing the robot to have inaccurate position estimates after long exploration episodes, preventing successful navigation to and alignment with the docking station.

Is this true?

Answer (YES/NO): YES